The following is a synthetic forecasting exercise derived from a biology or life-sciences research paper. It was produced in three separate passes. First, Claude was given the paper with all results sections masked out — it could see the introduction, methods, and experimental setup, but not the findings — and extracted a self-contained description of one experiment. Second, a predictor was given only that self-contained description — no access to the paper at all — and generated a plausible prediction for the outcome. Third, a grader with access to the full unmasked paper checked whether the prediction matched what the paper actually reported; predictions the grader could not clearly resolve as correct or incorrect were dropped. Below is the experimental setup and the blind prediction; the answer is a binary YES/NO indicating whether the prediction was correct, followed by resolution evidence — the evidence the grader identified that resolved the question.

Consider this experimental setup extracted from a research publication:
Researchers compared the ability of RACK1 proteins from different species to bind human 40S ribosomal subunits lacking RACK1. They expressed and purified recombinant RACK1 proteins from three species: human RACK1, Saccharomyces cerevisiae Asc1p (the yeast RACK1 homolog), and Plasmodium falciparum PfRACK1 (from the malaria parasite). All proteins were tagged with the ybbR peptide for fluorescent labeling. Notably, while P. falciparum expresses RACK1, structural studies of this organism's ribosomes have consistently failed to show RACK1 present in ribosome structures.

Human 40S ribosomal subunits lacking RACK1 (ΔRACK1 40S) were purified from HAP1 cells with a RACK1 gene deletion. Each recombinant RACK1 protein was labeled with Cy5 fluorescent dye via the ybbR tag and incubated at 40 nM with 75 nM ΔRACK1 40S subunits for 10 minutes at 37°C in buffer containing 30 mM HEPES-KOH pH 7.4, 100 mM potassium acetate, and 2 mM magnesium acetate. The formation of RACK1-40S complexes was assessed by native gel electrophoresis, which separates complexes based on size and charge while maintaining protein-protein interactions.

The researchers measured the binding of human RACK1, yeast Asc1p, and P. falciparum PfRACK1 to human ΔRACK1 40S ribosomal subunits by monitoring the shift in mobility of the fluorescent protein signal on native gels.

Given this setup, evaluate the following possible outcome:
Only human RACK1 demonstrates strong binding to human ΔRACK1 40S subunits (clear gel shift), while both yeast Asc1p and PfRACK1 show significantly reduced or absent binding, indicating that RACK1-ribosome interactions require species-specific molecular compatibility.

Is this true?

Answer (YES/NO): NO